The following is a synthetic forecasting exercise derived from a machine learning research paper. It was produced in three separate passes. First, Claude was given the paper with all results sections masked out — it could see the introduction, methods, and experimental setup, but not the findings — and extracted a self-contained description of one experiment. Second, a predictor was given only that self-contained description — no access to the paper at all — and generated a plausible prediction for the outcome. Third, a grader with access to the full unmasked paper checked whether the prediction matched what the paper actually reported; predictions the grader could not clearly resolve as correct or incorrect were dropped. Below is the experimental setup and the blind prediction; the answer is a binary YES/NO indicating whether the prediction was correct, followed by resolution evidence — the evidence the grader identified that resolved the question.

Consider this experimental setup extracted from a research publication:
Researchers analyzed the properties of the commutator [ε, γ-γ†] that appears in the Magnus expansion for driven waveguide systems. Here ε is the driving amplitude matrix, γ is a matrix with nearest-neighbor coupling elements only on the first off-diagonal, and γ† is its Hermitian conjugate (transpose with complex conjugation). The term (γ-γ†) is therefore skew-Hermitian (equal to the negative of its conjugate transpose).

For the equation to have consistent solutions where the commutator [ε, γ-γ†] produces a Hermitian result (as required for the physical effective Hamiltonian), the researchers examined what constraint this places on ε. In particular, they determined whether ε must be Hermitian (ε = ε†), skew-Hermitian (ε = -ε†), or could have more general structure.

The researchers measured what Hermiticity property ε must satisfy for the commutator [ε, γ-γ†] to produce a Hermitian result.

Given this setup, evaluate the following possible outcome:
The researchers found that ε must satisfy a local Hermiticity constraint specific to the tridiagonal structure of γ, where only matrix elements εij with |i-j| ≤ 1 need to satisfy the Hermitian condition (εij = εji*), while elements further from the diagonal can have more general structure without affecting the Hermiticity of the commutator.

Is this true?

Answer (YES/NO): NO